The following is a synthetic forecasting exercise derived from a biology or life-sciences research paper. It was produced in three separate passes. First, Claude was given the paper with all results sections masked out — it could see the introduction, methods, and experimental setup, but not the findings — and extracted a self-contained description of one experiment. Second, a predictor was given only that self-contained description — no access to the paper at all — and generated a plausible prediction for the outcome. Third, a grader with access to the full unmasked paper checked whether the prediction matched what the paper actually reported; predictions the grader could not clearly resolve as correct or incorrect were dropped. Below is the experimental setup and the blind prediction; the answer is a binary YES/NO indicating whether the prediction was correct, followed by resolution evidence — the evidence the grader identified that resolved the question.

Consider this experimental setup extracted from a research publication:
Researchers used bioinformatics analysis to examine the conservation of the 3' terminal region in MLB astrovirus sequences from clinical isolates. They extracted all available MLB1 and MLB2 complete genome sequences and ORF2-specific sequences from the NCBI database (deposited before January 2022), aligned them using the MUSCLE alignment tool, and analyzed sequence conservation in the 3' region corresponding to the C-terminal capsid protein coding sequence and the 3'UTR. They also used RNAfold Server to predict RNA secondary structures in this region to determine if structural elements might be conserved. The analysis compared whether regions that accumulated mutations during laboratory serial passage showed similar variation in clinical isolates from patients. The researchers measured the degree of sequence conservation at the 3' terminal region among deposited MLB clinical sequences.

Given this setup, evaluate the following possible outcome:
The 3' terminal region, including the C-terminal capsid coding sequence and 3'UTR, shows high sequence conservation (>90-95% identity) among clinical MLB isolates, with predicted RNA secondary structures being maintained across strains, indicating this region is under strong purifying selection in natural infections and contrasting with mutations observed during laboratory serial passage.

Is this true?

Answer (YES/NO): NO